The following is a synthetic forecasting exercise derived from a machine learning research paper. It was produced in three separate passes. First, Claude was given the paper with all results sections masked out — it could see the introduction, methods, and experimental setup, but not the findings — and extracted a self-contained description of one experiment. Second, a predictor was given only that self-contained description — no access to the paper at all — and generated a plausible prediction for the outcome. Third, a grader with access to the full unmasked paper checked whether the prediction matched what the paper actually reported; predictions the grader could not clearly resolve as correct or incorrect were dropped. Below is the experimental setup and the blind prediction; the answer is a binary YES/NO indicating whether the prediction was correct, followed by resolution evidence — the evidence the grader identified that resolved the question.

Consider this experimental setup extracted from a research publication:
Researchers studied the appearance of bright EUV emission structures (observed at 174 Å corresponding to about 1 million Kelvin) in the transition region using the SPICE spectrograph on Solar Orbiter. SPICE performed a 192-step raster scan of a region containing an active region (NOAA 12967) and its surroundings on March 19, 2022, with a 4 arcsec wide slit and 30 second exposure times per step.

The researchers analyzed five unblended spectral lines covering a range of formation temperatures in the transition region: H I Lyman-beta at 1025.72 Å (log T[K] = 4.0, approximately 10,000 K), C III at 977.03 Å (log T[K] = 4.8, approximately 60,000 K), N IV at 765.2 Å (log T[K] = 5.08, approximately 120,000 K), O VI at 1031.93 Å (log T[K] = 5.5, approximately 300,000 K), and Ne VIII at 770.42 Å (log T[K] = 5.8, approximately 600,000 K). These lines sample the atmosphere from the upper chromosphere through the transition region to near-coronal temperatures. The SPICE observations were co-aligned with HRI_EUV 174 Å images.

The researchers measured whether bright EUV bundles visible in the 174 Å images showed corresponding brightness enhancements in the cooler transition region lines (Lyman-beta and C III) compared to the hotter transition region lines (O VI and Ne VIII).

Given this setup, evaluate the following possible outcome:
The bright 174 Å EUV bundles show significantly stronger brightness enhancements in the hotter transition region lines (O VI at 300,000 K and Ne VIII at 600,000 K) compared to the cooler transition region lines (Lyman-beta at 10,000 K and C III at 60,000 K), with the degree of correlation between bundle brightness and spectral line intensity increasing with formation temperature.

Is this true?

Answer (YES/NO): NO